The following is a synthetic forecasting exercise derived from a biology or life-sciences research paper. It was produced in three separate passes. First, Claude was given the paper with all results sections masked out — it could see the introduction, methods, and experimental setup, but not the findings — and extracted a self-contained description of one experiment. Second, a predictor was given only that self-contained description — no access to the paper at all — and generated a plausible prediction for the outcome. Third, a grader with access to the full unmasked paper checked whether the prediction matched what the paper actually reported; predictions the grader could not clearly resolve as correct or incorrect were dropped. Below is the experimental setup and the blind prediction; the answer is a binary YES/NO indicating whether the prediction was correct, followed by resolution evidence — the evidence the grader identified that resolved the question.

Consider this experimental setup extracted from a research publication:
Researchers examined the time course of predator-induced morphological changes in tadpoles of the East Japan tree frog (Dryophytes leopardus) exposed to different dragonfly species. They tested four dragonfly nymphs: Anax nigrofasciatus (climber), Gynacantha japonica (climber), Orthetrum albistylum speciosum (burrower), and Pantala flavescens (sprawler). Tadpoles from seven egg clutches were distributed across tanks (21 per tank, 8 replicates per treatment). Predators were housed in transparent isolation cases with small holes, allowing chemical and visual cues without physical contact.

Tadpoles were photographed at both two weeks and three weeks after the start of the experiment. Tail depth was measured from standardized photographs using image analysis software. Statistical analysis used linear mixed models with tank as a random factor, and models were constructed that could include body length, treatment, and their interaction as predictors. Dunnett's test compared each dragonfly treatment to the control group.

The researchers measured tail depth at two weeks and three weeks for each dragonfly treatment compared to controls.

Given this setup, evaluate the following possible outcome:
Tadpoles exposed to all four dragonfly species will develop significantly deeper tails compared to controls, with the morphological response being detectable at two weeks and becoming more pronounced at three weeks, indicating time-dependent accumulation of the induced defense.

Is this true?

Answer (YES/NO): NO